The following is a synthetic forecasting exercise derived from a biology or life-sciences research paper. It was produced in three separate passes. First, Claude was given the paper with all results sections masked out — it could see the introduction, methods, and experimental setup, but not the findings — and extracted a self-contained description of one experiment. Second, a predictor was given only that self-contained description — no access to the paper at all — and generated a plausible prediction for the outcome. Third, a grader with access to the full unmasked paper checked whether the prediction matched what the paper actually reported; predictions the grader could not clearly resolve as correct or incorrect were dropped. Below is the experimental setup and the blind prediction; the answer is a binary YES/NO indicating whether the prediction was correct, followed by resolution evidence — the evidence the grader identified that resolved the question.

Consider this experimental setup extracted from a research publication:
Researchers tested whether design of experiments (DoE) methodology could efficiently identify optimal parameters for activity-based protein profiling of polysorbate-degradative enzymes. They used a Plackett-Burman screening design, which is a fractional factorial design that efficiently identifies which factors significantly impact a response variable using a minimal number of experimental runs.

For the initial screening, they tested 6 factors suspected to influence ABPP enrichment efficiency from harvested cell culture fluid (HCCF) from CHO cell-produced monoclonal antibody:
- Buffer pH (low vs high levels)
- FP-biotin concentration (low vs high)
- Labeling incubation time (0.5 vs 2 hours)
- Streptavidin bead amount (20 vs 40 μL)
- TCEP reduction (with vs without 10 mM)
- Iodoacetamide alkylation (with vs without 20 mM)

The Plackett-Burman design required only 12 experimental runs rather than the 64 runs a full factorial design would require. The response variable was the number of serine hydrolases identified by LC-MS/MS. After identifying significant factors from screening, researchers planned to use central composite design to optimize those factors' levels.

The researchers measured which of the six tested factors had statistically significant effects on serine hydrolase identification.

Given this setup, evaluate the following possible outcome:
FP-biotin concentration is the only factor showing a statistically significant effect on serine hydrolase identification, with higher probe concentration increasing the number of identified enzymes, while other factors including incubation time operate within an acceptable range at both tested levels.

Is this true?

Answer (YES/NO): NO